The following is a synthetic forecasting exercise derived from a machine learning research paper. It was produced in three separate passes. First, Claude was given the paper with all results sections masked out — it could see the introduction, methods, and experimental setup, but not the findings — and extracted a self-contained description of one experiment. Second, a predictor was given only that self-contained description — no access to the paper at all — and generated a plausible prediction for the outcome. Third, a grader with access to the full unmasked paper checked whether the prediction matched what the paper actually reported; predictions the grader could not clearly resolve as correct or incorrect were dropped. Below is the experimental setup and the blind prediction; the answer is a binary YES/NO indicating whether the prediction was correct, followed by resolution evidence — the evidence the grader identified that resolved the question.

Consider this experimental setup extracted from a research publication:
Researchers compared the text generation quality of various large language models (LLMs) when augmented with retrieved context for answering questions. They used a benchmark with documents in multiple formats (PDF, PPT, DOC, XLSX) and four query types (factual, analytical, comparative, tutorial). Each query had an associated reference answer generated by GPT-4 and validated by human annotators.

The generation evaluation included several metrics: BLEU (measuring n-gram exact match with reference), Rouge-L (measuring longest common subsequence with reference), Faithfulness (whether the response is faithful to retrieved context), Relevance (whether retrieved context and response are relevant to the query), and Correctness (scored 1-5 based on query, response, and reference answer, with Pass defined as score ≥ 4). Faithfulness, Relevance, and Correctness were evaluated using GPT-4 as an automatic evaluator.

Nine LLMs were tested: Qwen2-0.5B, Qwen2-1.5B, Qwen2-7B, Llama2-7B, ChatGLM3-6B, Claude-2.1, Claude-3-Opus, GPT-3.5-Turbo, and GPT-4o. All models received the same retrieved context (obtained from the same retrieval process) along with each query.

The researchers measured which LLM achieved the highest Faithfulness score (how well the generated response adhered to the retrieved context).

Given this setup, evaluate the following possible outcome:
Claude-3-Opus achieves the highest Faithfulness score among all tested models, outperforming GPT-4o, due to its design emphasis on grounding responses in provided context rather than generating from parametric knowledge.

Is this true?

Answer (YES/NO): NO